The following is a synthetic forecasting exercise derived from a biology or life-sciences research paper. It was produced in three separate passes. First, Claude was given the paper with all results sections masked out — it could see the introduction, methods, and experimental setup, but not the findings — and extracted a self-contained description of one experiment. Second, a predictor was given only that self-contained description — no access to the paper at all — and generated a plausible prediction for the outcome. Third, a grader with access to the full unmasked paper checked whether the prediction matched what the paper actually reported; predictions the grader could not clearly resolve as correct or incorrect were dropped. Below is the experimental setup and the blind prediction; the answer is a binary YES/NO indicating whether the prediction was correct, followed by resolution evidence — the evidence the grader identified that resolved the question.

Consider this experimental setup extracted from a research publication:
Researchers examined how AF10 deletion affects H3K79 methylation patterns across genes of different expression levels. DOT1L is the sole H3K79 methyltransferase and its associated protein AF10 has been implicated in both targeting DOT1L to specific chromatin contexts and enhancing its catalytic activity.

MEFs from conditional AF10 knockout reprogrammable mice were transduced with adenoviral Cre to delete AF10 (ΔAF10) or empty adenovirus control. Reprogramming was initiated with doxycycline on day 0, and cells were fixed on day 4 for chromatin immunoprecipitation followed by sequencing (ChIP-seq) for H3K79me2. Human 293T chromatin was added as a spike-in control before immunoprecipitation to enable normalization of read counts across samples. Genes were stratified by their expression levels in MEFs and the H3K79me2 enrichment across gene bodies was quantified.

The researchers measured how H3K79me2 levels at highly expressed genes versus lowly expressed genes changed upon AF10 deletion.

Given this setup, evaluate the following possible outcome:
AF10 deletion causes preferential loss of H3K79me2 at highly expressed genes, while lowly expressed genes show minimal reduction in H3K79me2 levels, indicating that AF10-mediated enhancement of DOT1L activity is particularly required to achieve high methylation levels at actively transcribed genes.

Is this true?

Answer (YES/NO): NO